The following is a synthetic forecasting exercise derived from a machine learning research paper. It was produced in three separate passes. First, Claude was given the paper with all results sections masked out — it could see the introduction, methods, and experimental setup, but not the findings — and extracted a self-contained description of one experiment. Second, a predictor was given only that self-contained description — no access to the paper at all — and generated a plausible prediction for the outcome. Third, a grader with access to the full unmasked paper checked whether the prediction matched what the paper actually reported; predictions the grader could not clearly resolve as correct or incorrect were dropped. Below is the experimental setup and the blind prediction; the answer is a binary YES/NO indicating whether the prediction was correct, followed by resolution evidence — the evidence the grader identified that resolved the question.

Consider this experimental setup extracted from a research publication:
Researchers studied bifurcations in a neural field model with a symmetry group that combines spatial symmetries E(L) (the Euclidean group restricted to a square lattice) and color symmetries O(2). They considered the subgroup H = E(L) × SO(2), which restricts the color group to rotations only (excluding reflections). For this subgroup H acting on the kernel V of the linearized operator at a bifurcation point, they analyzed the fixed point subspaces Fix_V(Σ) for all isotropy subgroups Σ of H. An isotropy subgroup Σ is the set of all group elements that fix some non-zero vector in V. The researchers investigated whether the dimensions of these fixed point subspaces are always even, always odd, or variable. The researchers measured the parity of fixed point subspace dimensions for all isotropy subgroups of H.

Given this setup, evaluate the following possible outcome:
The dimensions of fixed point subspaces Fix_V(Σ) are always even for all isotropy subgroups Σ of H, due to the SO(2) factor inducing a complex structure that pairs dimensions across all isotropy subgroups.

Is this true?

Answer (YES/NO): YES